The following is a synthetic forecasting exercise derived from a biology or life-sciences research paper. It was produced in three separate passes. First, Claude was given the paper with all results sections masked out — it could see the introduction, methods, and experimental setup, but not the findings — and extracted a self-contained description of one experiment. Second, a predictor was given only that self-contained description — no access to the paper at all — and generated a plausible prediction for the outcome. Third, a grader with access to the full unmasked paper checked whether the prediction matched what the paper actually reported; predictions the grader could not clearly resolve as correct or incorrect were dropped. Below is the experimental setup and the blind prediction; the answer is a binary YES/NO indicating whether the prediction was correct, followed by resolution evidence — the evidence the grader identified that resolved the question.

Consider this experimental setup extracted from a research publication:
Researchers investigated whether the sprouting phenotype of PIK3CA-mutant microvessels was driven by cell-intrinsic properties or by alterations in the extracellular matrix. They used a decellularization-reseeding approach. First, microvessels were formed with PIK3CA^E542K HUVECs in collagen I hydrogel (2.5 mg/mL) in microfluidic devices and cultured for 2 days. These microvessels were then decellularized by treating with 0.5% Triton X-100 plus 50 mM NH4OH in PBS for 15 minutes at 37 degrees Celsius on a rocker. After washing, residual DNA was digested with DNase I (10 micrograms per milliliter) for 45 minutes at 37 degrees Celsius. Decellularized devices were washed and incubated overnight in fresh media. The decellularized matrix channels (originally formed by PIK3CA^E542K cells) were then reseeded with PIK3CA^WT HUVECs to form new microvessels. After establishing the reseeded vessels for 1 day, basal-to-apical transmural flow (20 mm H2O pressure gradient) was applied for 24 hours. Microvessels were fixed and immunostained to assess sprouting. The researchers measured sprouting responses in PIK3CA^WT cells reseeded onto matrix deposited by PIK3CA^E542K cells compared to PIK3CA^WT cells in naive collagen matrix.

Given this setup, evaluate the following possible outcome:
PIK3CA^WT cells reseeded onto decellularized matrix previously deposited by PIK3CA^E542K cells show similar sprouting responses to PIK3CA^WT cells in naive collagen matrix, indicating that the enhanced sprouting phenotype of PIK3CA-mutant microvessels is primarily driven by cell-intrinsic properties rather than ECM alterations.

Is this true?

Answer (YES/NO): YES